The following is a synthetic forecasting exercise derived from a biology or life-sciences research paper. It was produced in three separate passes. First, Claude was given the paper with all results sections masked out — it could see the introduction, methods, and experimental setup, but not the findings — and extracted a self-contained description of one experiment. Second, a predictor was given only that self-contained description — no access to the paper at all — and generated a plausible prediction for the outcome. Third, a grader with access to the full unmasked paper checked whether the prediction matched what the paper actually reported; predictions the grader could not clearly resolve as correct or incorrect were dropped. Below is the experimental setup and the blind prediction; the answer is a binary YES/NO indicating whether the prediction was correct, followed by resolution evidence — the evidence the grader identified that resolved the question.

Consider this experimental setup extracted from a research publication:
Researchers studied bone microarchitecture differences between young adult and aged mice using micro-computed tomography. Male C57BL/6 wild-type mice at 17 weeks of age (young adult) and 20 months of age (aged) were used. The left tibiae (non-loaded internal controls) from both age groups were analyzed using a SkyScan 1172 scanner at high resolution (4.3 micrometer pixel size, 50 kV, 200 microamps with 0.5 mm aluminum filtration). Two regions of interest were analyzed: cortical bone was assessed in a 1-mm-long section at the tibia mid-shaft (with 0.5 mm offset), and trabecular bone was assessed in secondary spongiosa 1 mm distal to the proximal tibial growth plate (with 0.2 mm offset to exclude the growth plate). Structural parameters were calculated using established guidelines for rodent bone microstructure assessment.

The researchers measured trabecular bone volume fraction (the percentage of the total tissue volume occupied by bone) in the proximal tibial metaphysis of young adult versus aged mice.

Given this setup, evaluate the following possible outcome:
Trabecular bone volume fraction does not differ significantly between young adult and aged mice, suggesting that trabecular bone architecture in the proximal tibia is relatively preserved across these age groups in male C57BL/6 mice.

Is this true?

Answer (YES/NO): NO